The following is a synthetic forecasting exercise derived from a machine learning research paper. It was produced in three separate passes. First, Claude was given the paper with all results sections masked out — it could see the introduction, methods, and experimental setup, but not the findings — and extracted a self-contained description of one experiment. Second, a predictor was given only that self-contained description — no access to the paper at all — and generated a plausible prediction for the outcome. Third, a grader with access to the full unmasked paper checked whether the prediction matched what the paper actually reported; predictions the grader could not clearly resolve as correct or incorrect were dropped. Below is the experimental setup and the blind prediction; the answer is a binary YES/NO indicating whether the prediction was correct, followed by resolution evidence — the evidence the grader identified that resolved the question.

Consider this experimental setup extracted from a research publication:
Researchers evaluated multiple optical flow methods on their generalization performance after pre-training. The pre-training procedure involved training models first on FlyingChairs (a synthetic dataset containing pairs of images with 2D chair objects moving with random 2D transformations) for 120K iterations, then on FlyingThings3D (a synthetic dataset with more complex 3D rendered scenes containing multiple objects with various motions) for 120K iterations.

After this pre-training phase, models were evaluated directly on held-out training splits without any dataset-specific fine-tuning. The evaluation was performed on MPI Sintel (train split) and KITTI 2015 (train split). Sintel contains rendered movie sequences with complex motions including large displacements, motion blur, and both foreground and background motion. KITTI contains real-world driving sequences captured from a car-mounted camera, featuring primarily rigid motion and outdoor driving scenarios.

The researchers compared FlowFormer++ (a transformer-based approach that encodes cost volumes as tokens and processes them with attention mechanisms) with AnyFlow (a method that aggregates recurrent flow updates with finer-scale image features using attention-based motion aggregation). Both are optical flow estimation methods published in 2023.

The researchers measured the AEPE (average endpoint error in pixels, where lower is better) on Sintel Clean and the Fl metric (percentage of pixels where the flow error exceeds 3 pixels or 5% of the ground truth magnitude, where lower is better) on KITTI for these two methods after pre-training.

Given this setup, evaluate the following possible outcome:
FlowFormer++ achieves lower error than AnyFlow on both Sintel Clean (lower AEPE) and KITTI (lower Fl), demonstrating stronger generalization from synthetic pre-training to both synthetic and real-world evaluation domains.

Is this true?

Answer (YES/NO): NO